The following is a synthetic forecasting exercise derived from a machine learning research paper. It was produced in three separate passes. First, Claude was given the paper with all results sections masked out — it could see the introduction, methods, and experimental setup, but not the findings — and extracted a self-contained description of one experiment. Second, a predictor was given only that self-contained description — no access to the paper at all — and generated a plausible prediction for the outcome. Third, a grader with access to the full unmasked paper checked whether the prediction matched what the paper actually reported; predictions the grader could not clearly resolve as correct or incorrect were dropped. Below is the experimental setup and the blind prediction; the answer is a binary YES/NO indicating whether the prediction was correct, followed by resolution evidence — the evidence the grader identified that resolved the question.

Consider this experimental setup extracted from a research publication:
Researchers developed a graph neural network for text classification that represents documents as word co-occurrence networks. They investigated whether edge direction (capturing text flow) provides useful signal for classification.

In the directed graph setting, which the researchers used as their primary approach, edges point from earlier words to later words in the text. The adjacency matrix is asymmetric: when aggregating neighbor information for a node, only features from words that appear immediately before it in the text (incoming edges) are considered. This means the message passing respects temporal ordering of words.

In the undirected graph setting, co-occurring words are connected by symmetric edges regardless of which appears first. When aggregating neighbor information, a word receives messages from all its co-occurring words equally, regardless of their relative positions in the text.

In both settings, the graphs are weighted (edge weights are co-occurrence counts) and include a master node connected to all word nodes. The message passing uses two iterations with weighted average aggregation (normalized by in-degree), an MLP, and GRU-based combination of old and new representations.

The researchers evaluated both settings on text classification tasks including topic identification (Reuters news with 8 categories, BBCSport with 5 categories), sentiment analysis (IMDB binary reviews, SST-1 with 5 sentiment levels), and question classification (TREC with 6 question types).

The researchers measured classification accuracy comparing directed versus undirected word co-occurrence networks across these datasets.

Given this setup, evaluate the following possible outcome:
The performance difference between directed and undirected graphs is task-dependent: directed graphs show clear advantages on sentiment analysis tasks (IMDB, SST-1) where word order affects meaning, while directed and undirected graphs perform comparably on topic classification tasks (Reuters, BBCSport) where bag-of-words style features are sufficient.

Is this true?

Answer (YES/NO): NO